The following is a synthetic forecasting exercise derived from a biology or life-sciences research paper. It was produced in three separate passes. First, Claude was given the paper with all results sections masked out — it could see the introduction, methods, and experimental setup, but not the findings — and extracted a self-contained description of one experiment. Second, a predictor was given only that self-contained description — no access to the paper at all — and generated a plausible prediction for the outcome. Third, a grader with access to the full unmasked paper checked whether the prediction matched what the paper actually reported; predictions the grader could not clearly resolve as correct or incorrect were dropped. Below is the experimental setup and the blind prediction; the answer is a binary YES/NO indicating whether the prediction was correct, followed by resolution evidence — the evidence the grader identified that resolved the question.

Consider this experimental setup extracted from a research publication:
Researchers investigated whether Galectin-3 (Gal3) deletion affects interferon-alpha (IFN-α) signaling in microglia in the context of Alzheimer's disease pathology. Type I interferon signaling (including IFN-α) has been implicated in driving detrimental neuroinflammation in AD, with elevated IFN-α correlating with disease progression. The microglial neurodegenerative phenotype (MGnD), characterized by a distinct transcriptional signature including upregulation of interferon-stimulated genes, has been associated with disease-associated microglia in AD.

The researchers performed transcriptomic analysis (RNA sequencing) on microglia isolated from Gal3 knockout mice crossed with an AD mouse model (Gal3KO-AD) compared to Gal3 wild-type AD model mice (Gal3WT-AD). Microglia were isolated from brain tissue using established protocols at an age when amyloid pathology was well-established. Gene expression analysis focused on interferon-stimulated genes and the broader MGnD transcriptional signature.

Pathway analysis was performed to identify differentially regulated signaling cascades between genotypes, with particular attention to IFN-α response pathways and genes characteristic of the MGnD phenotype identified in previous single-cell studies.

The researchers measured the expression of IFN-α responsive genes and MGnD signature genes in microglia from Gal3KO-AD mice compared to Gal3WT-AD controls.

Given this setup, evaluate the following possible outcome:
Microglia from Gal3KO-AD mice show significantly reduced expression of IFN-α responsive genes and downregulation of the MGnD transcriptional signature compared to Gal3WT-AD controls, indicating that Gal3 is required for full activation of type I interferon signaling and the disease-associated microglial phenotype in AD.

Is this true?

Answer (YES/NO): YES